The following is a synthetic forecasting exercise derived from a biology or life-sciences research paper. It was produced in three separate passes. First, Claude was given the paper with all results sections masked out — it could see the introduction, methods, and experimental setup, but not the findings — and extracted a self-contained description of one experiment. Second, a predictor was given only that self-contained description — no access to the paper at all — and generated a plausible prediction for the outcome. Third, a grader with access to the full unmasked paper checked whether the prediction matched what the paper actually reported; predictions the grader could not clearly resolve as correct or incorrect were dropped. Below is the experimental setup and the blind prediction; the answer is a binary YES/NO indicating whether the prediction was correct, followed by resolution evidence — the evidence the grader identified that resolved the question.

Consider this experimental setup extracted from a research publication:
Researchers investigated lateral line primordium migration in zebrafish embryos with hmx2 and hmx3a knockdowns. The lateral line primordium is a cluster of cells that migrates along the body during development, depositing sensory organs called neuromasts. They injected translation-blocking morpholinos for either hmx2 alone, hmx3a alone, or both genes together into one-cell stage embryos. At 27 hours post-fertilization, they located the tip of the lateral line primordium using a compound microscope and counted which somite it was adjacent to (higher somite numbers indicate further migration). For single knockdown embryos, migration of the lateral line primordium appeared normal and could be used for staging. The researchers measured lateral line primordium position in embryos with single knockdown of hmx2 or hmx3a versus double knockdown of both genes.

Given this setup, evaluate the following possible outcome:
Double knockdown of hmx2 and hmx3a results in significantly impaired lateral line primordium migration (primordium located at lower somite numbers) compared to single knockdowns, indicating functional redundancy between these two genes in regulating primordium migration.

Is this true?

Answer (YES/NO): YES